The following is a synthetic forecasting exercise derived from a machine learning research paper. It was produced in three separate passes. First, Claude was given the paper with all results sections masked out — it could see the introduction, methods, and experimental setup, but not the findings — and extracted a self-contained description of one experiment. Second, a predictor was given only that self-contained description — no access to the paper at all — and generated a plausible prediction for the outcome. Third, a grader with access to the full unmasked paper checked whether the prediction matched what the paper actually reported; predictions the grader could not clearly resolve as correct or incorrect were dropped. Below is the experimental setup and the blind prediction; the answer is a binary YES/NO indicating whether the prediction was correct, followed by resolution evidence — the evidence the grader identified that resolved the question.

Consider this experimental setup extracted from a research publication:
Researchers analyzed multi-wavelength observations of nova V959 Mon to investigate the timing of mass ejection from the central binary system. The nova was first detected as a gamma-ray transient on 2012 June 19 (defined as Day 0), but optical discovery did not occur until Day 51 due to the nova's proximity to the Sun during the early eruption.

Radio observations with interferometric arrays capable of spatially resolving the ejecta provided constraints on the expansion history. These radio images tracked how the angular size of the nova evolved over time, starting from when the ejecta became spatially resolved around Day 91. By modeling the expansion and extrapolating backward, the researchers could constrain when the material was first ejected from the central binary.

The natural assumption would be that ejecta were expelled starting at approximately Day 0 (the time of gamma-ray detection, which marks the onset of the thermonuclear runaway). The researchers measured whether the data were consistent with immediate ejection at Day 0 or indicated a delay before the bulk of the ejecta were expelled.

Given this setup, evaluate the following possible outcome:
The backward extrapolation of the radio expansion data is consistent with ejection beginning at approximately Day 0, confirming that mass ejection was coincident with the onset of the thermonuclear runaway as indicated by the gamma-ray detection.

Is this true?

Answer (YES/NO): NO